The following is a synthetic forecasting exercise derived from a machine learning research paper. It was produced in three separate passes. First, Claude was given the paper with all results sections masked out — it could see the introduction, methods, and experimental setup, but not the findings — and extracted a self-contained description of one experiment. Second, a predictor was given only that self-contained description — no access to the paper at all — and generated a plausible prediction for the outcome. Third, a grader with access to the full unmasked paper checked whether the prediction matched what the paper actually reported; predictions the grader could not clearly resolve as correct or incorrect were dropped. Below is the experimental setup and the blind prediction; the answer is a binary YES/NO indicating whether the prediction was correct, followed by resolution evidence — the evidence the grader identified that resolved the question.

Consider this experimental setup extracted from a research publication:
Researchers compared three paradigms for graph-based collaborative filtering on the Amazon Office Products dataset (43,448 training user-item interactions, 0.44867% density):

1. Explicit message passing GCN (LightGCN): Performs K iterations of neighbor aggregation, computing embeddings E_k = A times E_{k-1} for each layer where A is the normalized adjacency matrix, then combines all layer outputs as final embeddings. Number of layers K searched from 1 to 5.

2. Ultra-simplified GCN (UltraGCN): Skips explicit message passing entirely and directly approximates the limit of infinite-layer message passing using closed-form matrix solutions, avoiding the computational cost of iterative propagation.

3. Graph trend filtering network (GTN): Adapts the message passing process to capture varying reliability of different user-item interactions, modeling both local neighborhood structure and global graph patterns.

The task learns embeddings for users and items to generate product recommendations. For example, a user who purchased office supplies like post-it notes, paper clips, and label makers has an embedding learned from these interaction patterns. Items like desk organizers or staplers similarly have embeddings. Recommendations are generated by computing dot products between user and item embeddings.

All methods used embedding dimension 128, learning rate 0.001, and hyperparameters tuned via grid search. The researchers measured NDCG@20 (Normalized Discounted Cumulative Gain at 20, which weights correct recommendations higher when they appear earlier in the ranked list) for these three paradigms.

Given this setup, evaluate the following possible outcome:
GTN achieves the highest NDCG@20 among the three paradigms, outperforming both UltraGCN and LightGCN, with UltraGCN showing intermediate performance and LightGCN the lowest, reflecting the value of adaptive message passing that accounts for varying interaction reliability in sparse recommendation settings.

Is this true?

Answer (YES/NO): NO